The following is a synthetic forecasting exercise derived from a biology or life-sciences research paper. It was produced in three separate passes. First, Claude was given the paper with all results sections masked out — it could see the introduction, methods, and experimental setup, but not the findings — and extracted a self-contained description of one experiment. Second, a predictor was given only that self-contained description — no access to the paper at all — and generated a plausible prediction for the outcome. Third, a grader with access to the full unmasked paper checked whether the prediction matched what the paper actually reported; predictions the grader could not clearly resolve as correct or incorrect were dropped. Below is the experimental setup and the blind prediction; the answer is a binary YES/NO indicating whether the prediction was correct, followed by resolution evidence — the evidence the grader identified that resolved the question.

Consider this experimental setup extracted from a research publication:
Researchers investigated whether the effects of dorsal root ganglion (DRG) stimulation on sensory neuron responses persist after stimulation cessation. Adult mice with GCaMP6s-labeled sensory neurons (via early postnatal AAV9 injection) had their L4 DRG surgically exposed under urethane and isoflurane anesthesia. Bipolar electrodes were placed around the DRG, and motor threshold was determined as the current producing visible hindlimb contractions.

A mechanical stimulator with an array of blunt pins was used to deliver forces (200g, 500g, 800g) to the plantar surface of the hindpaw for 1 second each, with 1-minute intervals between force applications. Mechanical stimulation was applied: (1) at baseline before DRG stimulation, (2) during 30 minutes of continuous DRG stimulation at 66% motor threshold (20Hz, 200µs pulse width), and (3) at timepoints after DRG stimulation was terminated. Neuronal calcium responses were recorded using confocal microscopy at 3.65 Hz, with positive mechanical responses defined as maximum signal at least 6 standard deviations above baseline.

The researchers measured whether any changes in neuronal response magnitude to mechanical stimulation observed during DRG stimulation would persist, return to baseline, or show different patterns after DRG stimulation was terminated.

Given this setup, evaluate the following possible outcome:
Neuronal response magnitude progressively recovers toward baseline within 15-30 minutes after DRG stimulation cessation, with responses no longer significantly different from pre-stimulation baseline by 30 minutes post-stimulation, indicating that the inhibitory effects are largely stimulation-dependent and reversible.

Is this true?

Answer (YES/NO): NO